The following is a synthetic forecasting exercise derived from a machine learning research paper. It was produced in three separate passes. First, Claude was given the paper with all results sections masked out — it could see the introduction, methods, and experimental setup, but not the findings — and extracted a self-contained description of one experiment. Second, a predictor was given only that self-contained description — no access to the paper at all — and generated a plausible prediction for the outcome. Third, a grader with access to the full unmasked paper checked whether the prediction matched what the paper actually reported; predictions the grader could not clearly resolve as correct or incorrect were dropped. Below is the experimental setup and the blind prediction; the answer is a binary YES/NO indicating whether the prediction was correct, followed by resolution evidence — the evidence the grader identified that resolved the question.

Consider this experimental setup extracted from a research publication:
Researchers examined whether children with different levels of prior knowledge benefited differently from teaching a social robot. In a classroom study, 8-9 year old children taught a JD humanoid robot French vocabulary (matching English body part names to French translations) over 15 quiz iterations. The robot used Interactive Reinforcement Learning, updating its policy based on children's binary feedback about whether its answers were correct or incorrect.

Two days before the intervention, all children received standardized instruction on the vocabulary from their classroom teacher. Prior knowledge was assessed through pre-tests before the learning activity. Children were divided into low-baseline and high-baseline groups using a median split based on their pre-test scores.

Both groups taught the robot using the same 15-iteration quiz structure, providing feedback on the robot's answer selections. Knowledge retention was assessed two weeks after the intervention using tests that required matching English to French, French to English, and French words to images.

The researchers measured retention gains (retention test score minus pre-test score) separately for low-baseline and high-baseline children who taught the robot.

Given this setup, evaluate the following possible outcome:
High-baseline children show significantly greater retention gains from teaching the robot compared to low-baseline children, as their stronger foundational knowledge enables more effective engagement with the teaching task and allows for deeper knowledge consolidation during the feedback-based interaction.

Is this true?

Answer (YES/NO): NO